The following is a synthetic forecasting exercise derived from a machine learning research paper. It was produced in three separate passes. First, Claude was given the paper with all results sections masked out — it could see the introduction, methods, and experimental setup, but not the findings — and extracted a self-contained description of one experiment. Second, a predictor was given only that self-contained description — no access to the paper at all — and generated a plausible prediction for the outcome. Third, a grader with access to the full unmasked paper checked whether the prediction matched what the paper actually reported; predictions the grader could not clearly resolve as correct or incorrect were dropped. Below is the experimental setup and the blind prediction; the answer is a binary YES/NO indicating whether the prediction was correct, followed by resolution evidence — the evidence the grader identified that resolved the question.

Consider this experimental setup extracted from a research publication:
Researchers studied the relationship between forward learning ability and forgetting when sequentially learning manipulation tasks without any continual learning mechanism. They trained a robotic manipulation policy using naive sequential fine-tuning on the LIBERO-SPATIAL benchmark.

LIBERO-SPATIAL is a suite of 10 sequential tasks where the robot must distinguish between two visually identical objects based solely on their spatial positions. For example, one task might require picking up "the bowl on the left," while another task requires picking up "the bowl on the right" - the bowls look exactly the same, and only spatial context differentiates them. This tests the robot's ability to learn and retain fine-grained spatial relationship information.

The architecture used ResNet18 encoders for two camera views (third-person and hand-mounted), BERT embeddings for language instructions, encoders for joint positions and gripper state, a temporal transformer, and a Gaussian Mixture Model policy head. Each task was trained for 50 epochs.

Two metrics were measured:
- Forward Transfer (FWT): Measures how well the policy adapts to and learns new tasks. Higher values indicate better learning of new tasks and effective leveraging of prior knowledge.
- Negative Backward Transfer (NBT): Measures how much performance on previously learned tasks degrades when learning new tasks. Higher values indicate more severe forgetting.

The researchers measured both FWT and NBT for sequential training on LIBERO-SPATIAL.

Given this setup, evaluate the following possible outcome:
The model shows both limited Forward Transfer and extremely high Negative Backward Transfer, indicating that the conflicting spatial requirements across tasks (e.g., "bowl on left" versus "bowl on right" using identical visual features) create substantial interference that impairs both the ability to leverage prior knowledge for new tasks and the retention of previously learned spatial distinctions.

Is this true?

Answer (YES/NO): NO